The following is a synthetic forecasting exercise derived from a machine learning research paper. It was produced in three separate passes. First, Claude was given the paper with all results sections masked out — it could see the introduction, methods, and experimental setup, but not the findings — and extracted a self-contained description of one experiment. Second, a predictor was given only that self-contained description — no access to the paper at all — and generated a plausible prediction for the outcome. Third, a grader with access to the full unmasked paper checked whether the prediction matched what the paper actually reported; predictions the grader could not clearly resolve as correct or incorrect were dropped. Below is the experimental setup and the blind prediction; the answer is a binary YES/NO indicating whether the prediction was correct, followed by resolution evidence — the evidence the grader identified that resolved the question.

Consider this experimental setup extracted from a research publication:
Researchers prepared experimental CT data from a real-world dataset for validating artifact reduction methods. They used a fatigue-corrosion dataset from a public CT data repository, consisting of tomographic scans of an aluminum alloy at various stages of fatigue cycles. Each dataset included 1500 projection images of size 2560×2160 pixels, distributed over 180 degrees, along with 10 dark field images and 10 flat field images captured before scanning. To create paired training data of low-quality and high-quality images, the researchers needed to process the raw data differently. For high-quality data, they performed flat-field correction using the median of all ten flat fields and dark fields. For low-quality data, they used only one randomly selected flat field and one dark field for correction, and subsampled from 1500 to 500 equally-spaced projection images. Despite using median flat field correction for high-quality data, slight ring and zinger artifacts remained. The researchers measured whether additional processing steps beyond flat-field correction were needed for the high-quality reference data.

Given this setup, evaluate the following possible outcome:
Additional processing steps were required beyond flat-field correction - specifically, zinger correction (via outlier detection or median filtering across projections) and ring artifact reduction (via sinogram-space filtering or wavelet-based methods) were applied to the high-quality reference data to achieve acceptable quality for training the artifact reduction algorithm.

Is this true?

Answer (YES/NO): NO